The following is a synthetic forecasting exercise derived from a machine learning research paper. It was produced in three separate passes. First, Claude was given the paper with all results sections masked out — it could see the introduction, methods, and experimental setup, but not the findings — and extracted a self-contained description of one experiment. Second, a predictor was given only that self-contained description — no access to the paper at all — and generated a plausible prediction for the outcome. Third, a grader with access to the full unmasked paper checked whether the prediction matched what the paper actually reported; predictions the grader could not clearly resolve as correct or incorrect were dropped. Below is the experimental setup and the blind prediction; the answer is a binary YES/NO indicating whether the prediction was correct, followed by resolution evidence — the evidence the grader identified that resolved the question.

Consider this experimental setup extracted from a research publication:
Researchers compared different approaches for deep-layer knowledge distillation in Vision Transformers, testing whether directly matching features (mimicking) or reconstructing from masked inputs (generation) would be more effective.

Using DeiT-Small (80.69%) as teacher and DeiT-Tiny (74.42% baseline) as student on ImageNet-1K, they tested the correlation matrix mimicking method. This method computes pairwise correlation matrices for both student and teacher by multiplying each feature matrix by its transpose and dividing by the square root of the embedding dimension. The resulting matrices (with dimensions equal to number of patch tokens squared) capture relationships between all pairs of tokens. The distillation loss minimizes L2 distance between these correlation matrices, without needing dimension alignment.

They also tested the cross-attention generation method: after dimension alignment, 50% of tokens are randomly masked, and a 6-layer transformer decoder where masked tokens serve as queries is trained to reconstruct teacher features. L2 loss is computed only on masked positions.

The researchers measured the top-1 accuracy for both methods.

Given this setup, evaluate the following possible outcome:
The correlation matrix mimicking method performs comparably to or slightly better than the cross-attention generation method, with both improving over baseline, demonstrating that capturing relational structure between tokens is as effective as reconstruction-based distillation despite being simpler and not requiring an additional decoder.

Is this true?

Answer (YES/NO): NO